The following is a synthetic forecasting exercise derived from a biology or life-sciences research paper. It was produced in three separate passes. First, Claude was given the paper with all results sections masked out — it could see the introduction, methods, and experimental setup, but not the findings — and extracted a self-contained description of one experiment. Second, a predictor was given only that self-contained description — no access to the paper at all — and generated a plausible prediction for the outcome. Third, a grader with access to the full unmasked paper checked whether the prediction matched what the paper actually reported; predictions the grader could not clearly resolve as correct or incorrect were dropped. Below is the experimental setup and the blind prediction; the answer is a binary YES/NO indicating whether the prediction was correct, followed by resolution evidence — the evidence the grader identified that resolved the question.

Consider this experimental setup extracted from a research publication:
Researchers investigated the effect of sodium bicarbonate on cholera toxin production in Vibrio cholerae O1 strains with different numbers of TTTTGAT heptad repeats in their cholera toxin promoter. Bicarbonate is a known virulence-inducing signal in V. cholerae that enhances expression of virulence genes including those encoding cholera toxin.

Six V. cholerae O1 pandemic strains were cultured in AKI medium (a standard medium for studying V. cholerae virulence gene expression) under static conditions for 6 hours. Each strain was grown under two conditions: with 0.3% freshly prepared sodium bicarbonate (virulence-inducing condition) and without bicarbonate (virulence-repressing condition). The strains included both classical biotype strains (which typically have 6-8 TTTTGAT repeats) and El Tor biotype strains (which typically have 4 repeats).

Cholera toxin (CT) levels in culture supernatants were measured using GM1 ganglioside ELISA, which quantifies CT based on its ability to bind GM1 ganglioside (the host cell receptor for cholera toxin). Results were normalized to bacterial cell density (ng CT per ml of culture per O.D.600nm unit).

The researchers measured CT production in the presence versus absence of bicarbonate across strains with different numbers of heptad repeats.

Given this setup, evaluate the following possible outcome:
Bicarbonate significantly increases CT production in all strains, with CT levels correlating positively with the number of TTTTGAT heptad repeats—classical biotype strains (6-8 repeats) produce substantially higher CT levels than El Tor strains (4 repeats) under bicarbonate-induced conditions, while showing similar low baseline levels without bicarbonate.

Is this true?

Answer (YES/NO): NO